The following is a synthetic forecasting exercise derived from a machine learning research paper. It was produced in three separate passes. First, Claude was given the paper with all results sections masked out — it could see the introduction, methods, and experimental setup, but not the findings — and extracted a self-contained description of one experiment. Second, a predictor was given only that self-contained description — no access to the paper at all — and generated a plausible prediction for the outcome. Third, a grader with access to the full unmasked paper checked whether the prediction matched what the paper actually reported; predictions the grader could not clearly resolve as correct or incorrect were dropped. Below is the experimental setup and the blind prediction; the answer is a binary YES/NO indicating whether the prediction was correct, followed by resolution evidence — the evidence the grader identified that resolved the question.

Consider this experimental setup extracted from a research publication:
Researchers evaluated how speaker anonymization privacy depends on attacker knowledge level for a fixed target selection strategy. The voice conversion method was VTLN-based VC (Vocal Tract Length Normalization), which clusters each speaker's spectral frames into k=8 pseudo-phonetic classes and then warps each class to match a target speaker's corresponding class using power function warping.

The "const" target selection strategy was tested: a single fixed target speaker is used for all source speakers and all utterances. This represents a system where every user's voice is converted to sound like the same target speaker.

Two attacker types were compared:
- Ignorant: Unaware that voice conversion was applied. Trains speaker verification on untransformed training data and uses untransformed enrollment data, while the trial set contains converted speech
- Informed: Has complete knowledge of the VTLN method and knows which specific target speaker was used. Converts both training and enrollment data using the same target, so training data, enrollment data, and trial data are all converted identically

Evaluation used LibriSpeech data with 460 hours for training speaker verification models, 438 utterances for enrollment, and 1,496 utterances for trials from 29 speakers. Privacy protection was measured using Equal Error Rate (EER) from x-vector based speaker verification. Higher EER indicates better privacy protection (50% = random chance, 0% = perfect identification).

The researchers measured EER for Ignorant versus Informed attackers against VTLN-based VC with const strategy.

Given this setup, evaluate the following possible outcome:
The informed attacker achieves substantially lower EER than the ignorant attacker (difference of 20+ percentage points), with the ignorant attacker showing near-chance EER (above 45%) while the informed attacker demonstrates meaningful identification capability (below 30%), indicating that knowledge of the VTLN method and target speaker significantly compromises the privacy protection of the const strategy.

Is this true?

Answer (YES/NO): NO